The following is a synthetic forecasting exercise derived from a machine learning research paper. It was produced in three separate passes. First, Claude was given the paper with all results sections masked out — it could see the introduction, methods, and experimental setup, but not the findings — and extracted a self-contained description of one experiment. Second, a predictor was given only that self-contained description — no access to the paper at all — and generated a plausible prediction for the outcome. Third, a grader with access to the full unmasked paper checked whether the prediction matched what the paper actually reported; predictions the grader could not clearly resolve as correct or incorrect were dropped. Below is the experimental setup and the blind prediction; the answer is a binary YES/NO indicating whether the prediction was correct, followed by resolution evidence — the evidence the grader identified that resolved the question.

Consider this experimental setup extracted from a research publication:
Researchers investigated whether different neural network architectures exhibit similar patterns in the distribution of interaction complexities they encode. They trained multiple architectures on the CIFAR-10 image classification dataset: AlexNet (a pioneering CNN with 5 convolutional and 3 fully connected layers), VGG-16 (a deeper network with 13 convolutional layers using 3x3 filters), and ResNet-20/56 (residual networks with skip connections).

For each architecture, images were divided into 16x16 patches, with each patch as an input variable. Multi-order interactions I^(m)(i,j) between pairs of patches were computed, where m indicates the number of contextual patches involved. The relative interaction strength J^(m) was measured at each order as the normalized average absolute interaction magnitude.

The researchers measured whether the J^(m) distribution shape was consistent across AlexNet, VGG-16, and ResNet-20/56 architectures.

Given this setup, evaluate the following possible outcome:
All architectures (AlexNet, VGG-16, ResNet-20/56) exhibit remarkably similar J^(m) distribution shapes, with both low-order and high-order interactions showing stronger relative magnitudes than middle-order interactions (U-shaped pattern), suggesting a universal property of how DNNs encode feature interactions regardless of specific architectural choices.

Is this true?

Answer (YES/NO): YES